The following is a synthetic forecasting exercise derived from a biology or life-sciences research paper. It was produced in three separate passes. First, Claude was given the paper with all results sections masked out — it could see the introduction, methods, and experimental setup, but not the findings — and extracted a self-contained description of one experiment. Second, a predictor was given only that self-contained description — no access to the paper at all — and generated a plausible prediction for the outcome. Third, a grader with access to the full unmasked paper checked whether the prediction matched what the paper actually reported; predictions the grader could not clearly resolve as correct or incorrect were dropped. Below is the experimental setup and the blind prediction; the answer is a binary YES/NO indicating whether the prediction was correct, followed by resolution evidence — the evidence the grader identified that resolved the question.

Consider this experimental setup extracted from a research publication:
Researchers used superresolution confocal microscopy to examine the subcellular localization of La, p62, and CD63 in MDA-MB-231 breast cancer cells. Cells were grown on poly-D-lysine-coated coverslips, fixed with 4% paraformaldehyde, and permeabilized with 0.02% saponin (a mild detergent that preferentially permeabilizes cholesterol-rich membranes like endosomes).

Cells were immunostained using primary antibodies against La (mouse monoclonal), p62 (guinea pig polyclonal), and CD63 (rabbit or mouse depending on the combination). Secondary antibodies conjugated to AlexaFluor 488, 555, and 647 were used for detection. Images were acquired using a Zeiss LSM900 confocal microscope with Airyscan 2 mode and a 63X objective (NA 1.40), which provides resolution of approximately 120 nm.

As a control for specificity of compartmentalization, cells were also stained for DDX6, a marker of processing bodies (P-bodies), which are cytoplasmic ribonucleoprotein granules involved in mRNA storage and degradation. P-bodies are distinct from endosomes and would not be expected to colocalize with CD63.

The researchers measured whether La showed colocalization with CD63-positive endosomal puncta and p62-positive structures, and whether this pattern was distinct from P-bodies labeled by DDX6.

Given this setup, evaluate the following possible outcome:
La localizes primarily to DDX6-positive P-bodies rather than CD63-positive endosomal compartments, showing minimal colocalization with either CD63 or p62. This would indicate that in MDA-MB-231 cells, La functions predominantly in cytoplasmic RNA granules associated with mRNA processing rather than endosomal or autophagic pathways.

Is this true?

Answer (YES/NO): NO